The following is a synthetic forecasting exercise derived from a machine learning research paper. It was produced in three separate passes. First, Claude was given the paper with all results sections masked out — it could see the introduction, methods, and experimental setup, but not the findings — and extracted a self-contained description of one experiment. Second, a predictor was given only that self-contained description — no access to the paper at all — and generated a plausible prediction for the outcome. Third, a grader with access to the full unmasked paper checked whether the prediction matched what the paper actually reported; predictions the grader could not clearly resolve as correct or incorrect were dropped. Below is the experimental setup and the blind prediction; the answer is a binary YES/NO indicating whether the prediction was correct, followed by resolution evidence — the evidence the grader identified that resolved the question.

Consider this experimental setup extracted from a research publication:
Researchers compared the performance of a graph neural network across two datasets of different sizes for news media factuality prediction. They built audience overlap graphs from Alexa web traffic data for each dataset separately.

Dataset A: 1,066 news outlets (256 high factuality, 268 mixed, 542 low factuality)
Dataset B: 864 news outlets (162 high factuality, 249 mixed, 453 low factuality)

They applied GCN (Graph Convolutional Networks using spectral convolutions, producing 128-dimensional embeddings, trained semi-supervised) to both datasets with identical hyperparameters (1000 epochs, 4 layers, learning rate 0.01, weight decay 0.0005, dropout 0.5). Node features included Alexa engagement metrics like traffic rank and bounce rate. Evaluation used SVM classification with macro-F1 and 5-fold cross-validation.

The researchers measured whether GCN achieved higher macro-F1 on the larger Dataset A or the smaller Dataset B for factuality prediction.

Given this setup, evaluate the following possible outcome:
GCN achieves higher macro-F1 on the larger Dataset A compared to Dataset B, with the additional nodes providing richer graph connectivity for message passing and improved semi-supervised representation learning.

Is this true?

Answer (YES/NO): YES